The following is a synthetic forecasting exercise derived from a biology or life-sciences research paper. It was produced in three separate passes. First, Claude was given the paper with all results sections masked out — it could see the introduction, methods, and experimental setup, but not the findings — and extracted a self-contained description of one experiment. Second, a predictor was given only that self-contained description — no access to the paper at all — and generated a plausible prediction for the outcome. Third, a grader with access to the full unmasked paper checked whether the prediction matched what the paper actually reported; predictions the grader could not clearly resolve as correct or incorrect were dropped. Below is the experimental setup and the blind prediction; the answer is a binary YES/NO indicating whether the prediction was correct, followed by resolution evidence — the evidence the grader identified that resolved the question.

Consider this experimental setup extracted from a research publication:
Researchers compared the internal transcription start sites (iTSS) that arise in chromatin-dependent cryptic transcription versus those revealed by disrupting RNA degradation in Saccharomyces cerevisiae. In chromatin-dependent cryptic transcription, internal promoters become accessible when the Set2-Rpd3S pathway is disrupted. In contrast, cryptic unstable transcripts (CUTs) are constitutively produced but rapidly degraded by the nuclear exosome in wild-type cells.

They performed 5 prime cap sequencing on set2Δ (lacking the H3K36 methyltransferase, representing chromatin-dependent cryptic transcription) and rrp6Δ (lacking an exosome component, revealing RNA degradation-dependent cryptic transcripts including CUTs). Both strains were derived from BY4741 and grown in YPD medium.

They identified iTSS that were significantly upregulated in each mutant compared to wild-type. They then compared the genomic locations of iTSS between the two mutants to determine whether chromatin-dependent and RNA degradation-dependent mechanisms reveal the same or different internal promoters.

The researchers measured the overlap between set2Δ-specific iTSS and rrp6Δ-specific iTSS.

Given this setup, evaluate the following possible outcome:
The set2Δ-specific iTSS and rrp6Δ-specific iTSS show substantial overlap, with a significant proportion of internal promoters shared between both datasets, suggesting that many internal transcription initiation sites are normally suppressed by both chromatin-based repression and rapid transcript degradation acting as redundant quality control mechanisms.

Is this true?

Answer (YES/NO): NO